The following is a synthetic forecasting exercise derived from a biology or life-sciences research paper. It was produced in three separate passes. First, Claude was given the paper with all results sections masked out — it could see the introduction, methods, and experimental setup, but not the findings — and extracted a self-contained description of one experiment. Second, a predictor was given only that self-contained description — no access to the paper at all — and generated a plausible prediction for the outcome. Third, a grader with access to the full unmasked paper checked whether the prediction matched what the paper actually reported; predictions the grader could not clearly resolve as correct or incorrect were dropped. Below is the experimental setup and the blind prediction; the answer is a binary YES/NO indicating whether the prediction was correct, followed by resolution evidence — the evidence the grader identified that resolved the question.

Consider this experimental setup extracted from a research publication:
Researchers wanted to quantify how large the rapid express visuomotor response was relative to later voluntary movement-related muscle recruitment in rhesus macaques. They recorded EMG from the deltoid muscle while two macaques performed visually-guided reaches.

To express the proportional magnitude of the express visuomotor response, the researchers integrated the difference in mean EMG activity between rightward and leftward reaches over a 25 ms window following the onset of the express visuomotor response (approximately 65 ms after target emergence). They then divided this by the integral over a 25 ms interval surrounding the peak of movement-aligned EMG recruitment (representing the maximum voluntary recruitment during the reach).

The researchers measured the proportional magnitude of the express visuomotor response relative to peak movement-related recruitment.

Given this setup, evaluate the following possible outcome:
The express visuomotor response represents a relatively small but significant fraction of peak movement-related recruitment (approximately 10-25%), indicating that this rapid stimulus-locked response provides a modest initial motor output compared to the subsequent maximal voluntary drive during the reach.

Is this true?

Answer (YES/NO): NO